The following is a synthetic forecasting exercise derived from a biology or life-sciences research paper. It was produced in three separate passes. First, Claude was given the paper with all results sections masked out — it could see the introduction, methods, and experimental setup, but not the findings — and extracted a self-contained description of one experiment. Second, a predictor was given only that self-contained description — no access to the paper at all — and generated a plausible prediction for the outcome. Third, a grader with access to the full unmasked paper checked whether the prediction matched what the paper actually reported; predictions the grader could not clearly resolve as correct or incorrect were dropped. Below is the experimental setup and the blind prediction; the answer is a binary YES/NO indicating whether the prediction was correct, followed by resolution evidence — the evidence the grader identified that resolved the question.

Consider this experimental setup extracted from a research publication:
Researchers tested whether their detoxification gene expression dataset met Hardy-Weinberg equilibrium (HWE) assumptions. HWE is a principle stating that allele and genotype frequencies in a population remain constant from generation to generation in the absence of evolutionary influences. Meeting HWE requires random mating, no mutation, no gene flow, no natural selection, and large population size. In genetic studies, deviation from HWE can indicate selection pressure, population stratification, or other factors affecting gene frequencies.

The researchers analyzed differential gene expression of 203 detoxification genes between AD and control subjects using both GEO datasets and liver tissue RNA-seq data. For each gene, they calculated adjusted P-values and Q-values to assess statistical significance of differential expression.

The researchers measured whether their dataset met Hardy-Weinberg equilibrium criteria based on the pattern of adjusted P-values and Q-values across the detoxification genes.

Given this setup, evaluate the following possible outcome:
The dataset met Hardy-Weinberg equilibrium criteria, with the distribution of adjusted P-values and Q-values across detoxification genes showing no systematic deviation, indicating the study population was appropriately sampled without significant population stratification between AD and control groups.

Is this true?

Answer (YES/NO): NO